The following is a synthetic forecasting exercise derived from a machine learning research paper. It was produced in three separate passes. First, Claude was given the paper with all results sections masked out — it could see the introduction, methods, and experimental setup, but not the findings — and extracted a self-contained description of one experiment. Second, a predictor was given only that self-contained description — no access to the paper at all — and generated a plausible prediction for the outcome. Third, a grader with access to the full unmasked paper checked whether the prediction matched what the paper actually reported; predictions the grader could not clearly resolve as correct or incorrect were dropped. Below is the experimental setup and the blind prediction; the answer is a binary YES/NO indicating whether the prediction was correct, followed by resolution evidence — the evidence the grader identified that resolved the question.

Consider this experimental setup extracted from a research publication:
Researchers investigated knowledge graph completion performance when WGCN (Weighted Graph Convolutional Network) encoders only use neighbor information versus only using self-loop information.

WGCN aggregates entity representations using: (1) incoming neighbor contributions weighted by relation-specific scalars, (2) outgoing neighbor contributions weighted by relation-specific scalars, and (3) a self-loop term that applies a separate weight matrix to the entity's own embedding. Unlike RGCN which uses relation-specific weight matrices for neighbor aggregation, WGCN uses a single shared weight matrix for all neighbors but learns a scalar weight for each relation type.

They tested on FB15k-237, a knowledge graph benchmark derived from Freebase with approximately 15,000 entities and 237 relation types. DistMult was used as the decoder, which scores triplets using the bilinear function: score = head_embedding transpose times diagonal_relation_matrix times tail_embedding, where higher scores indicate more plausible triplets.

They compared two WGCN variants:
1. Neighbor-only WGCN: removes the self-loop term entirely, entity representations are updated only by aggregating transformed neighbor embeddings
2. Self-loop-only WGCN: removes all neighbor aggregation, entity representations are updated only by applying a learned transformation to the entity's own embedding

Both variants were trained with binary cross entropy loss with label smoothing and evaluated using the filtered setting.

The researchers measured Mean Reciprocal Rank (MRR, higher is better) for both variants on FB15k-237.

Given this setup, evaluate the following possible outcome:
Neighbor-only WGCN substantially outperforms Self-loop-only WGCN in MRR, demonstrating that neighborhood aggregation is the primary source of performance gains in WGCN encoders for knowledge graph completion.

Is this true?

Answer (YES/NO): NO